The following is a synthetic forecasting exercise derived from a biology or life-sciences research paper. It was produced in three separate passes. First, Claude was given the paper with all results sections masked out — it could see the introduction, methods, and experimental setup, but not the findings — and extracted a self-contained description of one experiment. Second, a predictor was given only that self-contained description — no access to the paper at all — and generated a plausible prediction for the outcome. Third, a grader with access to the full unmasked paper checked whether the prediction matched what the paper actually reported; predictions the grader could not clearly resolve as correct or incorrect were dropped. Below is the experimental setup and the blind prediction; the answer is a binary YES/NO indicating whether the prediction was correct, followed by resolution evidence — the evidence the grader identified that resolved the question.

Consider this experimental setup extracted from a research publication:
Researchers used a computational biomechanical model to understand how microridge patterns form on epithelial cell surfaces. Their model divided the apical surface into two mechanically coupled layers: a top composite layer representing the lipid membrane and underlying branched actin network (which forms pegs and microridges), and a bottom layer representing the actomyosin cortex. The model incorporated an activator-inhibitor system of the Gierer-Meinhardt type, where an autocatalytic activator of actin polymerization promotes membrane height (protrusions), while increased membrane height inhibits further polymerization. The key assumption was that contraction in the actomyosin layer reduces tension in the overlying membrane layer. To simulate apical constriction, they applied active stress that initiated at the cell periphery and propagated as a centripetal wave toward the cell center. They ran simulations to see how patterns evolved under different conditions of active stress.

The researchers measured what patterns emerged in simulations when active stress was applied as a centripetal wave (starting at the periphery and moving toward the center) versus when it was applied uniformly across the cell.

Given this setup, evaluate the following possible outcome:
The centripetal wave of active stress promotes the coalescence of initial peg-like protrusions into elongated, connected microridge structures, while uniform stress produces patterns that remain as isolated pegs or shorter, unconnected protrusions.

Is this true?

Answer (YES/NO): NO